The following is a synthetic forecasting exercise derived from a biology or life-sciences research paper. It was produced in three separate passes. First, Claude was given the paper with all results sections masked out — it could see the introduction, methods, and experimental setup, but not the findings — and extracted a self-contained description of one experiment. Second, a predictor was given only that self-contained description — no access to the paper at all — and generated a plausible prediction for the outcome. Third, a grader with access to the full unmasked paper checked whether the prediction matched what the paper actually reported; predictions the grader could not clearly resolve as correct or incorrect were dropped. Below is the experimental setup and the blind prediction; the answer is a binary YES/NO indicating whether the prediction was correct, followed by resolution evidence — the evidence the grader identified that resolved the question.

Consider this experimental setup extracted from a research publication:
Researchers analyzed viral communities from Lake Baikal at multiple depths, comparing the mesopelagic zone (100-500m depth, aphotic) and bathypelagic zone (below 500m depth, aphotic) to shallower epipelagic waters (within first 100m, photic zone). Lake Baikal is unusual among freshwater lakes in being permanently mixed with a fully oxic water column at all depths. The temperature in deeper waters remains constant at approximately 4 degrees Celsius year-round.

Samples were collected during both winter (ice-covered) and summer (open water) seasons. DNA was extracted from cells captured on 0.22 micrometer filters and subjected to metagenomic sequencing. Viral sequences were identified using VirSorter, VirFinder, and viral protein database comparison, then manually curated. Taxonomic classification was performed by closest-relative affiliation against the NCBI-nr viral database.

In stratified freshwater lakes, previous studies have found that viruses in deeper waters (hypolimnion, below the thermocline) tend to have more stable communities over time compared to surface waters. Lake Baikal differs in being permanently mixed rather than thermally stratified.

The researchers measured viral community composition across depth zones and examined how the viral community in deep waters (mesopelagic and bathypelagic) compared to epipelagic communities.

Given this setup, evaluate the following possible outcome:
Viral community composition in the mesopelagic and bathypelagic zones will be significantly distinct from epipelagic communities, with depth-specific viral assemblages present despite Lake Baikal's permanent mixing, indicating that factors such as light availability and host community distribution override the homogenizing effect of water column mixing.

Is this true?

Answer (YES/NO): YES